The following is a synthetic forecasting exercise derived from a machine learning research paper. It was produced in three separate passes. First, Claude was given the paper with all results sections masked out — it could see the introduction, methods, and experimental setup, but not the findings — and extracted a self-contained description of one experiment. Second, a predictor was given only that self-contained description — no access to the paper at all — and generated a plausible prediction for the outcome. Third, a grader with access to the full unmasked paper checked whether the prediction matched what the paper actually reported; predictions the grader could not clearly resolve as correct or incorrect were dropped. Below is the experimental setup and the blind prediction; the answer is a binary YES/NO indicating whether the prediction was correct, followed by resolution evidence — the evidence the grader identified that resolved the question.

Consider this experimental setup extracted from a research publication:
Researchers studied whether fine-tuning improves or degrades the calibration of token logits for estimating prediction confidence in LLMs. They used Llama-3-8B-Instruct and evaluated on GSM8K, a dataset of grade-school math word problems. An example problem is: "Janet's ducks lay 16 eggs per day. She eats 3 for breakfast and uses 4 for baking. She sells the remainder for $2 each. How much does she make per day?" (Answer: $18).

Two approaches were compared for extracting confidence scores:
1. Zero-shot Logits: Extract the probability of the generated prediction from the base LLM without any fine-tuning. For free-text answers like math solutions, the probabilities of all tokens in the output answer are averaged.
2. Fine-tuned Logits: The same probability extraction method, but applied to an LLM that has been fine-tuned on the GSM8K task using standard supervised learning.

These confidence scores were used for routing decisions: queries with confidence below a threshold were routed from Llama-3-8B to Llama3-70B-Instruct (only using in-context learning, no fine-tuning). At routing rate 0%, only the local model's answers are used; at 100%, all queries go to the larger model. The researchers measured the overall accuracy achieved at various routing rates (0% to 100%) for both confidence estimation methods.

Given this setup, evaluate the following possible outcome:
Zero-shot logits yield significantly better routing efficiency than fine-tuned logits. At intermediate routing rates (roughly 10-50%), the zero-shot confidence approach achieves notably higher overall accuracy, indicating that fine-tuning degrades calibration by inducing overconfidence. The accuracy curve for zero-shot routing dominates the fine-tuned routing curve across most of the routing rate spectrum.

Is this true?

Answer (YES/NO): NO